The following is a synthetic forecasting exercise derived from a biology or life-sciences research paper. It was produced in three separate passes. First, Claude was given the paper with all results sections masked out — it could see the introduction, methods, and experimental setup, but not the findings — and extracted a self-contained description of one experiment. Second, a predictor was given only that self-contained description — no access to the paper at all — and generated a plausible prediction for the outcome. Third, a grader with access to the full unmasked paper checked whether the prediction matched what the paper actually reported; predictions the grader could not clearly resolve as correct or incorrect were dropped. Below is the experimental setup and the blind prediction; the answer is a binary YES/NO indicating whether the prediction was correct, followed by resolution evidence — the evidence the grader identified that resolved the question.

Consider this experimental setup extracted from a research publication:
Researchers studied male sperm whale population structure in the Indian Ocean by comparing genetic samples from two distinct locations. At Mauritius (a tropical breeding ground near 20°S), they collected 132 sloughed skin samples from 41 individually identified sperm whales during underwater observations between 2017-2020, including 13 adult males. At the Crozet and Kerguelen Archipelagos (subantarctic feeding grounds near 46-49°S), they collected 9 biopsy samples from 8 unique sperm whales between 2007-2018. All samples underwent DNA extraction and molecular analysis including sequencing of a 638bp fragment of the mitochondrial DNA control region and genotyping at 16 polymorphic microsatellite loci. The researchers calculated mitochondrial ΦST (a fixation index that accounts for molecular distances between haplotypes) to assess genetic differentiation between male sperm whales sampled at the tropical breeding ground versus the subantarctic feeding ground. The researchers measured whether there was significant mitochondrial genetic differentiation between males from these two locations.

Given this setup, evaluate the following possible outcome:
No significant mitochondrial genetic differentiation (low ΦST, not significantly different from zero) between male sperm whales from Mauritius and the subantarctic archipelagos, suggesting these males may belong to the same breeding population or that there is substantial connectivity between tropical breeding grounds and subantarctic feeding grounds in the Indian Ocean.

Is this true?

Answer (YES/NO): NO